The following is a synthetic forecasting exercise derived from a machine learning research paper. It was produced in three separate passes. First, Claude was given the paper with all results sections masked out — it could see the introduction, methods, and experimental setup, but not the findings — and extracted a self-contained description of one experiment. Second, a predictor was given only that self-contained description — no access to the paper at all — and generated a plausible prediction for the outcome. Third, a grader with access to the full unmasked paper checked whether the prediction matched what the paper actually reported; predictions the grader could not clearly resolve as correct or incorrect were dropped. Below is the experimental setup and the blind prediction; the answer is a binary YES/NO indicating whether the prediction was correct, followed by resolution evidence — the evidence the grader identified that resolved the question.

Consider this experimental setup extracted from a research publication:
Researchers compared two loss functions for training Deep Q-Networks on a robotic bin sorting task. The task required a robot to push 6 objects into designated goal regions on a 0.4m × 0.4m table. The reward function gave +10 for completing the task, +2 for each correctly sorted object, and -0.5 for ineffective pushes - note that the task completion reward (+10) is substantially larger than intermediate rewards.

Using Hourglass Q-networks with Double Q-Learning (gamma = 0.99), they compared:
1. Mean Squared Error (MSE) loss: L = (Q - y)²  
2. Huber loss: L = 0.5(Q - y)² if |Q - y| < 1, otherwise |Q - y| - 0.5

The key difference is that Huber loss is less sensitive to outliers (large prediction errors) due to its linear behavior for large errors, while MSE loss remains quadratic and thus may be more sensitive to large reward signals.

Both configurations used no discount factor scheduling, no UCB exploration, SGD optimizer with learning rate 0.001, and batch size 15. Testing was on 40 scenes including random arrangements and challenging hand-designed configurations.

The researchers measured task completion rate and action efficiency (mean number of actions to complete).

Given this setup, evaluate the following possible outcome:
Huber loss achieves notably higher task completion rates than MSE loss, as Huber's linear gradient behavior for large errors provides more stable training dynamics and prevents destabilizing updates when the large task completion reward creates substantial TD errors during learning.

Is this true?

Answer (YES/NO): NO